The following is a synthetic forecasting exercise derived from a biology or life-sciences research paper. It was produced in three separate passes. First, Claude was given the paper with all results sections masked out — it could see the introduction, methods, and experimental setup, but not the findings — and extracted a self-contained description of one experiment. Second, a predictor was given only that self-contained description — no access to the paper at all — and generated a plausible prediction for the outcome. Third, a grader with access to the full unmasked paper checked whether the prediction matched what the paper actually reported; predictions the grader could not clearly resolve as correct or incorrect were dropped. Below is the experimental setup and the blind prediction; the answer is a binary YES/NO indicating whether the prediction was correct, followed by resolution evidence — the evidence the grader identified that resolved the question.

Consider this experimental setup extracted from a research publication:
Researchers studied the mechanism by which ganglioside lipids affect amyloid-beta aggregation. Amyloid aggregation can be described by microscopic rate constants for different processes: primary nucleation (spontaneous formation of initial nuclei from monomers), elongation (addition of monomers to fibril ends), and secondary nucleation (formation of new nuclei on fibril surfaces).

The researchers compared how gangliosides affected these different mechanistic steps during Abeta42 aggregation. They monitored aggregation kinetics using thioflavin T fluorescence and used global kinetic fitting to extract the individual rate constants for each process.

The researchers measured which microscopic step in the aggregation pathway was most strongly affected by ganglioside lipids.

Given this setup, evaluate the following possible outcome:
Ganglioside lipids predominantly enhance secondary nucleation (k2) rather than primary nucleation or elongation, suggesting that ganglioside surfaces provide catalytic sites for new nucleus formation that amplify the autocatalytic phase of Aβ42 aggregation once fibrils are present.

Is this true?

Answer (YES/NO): NO